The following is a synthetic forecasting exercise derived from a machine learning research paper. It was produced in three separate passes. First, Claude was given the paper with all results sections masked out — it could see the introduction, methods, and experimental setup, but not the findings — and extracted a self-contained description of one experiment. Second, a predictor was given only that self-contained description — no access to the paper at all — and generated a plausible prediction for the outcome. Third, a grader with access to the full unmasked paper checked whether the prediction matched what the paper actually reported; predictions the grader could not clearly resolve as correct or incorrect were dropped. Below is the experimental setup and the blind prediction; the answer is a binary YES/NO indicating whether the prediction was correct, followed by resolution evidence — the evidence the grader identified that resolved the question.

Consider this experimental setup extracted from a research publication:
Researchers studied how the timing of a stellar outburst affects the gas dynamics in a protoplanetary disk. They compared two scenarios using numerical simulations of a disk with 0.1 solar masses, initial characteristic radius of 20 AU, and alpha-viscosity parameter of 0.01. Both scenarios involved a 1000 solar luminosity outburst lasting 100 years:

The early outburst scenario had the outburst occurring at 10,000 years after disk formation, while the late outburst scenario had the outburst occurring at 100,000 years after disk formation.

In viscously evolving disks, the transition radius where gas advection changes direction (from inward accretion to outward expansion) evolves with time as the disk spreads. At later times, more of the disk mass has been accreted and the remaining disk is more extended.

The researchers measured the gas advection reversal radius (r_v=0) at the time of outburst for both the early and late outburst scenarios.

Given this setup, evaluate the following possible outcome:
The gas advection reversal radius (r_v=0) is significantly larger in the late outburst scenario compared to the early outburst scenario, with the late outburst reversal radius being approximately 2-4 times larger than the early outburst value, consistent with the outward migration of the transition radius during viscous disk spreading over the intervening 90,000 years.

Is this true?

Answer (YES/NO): NO